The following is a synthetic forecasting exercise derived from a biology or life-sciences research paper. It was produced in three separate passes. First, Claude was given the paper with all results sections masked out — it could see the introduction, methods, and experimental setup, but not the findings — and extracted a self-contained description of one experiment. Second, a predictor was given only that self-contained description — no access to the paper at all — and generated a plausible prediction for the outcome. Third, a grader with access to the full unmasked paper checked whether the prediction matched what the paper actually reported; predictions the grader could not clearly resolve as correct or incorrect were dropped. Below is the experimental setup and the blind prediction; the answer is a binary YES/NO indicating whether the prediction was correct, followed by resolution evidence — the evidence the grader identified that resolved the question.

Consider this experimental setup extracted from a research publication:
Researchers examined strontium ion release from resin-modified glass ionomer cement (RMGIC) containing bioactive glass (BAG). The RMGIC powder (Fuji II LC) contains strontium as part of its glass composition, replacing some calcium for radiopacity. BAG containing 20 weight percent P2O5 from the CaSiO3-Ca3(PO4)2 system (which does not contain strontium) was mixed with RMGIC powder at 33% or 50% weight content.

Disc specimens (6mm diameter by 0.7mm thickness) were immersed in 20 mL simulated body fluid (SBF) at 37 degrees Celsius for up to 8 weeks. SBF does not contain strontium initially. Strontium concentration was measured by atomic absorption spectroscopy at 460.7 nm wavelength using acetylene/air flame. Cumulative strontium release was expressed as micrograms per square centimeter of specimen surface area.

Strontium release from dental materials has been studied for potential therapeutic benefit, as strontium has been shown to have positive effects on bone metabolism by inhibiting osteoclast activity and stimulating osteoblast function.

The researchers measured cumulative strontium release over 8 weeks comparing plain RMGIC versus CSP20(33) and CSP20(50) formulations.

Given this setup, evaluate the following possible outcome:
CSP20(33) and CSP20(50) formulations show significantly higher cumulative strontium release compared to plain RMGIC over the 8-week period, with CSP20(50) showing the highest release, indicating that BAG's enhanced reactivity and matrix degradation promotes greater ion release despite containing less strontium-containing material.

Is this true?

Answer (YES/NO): NO